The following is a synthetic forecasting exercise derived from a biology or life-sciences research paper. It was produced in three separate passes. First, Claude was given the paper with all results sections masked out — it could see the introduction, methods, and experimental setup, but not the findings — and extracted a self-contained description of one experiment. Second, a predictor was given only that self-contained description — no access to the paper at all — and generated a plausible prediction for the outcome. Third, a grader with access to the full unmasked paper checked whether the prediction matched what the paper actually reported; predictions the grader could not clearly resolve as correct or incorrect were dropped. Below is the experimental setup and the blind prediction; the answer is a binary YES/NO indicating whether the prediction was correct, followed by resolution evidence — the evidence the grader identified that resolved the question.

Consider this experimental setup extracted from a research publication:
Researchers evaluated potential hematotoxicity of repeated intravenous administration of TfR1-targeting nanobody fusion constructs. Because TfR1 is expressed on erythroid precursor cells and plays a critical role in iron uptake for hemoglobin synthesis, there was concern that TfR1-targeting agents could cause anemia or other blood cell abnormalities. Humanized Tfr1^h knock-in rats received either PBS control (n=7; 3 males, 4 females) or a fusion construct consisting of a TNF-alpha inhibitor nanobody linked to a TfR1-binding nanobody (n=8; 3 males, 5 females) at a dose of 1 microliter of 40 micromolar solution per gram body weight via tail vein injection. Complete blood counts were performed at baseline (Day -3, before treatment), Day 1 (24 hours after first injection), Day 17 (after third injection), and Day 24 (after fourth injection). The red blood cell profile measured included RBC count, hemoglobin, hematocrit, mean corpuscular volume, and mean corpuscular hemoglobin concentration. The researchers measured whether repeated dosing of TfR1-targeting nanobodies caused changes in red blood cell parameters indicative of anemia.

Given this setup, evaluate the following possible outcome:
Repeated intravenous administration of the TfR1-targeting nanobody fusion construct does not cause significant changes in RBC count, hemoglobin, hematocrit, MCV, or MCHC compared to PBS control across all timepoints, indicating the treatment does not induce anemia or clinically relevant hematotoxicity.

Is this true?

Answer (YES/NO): YES